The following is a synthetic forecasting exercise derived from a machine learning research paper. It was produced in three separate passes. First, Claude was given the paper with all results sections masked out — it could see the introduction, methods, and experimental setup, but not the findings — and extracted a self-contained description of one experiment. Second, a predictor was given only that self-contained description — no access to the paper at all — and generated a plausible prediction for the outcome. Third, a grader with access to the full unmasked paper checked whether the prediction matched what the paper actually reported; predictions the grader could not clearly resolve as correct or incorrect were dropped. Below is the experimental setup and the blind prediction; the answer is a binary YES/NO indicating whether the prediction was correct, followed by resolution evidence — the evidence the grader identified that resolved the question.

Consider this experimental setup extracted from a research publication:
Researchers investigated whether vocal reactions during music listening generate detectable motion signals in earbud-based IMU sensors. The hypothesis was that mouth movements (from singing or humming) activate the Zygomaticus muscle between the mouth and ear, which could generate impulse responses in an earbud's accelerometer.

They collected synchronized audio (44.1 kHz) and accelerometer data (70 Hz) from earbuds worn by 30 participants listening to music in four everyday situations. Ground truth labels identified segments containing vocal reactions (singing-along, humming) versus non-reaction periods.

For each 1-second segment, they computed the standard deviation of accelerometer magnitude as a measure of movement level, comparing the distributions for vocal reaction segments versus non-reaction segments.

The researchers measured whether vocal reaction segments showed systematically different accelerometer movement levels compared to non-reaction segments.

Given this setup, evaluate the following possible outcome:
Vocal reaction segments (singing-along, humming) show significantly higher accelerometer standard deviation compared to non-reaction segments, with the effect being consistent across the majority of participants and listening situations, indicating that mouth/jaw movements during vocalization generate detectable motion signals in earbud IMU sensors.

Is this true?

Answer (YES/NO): NO